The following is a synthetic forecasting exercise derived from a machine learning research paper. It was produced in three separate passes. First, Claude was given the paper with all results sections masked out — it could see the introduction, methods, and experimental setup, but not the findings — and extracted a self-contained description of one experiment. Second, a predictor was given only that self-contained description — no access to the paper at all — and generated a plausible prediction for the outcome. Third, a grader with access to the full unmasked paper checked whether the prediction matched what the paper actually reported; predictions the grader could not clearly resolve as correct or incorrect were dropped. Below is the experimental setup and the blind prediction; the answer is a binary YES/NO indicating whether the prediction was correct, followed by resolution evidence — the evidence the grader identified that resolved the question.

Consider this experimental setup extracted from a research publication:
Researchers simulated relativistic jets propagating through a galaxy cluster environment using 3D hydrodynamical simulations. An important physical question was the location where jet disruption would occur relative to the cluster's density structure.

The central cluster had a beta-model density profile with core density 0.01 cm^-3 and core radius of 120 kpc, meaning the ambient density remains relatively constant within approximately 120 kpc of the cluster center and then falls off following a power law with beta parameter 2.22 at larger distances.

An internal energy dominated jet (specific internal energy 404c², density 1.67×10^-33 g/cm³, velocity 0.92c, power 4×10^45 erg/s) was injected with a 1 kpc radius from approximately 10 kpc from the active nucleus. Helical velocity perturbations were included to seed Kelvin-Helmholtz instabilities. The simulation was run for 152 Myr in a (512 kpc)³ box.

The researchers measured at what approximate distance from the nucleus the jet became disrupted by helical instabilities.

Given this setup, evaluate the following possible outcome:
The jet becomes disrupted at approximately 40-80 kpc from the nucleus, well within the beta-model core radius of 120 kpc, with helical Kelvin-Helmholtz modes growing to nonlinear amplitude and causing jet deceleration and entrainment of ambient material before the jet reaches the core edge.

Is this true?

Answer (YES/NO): NO